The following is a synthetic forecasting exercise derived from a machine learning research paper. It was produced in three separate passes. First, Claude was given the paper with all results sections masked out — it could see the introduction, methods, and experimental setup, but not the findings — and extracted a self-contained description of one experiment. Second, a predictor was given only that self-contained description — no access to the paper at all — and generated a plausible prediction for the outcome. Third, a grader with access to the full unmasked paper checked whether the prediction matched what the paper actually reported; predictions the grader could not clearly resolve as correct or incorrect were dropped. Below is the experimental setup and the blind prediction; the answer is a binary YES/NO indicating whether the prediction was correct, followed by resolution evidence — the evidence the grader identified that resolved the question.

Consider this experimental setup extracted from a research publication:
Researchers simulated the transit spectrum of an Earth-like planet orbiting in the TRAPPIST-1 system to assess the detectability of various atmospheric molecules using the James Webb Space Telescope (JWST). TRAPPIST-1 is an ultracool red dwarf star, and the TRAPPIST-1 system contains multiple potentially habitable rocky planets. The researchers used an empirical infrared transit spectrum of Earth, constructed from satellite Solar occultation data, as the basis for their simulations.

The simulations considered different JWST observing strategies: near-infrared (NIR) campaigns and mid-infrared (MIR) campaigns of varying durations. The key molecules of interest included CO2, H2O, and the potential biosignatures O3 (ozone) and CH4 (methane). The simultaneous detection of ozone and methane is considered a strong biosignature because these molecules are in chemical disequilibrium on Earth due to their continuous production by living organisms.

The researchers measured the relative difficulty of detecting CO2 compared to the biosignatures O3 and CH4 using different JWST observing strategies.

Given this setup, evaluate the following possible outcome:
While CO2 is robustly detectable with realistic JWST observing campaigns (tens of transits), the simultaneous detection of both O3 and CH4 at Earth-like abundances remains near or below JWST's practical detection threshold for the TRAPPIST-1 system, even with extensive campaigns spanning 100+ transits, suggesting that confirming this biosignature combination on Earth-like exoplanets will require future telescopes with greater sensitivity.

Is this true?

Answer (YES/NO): NO